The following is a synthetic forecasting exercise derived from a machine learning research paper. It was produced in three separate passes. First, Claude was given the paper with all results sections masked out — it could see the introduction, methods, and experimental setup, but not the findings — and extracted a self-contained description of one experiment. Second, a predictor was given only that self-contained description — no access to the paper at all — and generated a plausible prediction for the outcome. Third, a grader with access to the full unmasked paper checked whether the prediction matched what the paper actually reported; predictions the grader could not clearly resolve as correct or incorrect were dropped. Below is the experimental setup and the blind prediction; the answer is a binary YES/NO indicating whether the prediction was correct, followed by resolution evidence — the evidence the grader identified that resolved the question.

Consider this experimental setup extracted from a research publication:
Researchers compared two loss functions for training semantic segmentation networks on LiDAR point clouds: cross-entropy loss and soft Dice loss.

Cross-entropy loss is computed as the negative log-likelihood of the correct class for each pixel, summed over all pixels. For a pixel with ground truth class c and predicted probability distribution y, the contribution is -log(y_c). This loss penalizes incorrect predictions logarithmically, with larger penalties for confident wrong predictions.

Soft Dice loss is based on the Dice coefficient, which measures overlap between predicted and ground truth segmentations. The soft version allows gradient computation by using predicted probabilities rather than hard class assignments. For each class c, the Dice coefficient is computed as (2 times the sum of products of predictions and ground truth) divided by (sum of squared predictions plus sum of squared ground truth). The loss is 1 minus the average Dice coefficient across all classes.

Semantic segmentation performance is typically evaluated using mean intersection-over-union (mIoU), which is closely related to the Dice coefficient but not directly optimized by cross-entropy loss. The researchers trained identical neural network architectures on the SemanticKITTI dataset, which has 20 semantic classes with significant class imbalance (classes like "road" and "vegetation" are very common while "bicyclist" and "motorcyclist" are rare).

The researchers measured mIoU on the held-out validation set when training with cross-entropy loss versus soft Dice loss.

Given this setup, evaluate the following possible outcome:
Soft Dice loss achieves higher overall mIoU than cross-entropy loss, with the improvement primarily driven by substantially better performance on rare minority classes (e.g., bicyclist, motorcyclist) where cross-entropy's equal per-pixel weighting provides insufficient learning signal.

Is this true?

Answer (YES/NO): NO